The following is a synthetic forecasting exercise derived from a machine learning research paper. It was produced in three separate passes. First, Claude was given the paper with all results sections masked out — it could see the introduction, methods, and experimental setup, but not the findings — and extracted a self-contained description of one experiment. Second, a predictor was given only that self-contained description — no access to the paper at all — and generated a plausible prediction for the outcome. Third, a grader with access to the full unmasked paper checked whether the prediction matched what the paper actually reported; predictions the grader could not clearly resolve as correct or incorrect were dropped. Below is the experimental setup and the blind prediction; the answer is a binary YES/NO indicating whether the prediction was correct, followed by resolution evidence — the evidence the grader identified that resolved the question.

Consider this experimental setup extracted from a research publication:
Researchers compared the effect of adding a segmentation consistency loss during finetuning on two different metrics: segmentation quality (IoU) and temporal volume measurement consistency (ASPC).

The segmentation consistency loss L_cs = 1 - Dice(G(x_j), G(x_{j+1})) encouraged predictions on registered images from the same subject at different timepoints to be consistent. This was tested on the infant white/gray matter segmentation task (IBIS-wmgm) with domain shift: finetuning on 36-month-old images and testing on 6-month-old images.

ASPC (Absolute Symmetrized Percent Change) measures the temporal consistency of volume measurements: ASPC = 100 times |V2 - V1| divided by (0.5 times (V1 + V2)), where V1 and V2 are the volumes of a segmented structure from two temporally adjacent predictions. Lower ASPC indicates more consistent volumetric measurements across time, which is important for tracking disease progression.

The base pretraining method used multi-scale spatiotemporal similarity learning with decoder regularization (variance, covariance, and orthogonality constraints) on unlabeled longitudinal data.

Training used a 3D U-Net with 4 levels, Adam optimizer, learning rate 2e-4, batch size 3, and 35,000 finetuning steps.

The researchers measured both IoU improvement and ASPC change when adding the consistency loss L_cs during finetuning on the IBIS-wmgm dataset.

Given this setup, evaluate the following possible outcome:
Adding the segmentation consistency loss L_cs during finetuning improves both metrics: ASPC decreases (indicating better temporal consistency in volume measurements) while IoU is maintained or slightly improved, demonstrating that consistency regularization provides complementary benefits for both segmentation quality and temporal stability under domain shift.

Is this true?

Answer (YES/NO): NO